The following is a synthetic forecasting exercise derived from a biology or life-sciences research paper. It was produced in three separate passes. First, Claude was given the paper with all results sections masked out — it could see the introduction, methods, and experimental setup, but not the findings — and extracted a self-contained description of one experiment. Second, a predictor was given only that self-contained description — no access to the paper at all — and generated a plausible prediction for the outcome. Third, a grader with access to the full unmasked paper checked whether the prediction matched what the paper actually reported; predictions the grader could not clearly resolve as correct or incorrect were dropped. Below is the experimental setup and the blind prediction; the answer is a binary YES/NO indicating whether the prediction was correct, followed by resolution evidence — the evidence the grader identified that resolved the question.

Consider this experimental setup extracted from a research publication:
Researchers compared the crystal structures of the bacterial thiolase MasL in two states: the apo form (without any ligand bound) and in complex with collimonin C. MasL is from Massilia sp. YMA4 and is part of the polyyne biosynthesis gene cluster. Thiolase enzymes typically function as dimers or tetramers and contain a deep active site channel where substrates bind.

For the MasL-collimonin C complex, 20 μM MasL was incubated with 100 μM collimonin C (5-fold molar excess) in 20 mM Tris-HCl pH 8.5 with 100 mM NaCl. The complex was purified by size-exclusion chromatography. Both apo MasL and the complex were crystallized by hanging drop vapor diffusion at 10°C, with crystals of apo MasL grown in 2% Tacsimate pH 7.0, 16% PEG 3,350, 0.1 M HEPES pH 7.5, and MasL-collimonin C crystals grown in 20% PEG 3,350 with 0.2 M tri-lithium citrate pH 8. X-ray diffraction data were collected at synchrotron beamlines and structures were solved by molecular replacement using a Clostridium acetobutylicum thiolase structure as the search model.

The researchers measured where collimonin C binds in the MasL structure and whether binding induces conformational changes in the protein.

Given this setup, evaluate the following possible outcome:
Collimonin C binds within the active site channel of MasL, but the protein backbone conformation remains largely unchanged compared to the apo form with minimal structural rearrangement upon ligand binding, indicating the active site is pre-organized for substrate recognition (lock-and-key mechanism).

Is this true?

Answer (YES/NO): YES